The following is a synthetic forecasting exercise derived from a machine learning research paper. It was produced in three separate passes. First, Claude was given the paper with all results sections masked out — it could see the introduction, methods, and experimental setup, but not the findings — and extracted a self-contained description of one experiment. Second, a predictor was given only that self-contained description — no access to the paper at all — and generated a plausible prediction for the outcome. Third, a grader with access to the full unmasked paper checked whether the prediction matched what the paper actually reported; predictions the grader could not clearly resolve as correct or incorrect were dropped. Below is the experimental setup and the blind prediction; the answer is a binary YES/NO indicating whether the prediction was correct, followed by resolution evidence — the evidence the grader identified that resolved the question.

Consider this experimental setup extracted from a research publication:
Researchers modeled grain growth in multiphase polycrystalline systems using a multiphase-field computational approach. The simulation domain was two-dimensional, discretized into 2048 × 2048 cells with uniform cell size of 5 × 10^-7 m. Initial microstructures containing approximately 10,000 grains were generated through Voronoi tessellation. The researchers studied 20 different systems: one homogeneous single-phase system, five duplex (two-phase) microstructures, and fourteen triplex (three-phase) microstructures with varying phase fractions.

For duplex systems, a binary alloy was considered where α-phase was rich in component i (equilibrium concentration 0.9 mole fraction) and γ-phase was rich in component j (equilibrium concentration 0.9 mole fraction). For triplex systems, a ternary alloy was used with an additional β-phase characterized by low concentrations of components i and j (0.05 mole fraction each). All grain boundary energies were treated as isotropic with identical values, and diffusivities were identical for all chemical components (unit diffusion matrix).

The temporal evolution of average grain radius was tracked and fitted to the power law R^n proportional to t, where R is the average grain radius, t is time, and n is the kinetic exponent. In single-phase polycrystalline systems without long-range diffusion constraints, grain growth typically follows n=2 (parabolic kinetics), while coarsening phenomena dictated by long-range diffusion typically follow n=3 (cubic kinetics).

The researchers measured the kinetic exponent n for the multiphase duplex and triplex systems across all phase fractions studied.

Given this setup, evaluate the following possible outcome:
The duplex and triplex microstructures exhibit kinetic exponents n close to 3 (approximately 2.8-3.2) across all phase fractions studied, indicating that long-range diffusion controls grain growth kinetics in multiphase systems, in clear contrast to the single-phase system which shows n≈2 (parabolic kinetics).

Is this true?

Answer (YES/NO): YES